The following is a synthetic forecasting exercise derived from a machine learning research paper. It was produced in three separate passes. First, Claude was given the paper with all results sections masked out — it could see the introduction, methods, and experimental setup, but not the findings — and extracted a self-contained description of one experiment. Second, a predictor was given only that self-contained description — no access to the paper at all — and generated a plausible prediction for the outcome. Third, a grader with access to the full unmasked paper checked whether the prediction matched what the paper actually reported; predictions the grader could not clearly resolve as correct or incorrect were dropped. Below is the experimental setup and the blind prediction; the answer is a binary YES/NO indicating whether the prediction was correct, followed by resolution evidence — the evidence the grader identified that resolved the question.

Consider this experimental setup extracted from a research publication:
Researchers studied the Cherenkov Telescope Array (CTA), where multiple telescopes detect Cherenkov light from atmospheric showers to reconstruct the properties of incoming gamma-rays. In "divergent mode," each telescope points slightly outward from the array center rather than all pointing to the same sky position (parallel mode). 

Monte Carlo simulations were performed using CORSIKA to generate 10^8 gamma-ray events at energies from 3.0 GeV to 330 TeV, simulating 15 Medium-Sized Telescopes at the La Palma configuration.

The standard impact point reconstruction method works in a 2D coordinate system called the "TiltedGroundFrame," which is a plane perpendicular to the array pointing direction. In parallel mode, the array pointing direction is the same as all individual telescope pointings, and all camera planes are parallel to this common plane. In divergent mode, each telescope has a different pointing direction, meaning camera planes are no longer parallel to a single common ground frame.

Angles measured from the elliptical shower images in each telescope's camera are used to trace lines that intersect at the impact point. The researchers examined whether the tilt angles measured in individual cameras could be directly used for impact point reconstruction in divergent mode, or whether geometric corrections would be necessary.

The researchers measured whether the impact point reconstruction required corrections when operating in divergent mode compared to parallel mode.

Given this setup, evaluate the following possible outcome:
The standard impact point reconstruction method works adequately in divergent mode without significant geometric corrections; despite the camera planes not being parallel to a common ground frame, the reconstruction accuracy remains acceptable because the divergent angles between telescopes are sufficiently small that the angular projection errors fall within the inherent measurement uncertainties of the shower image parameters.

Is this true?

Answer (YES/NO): NO